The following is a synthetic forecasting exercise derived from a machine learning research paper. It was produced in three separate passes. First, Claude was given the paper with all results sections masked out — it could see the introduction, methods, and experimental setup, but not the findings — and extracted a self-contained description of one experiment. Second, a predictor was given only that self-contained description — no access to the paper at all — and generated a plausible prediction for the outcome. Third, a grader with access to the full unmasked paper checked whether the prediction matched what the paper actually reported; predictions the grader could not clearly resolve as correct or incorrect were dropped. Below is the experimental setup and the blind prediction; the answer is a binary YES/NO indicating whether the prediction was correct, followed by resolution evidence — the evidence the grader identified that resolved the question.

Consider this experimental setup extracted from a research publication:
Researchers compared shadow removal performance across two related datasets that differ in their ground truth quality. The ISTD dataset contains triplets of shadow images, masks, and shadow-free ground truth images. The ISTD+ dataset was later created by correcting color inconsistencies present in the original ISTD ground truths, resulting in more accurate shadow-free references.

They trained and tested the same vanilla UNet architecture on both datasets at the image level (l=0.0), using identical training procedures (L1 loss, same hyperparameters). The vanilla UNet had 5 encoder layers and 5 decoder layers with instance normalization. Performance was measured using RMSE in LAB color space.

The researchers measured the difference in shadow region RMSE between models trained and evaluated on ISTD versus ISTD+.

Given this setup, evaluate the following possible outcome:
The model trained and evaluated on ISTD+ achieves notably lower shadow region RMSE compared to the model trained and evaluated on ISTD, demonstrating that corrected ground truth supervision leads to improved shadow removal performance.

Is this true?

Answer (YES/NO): YES